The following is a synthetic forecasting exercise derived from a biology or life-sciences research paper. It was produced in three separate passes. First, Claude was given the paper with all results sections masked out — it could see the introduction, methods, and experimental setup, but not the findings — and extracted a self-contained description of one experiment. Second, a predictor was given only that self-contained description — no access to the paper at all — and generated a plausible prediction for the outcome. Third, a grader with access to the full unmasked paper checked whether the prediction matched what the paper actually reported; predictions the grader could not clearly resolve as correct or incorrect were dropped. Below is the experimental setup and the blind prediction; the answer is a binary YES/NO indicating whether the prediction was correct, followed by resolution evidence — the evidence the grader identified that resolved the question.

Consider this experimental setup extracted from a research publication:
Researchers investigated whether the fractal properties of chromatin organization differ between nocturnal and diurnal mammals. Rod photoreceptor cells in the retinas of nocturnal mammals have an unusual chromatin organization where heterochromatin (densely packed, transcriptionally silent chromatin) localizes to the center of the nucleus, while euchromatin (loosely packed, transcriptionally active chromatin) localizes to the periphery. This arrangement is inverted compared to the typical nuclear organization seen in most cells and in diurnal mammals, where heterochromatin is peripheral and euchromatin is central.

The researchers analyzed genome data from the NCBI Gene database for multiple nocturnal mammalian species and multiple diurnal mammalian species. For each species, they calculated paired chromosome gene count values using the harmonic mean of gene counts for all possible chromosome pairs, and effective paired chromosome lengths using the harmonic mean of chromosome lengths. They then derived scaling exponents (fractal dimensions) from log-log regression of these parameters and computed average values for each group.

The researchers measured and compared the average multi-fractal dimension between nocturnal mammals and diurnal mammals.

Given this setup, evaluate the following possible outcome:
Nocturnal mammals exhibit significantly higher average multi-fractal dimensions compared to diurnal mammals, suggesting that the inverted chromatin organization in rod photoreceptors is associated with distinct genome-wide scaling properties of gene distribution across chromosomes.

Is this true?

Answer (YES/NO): NO